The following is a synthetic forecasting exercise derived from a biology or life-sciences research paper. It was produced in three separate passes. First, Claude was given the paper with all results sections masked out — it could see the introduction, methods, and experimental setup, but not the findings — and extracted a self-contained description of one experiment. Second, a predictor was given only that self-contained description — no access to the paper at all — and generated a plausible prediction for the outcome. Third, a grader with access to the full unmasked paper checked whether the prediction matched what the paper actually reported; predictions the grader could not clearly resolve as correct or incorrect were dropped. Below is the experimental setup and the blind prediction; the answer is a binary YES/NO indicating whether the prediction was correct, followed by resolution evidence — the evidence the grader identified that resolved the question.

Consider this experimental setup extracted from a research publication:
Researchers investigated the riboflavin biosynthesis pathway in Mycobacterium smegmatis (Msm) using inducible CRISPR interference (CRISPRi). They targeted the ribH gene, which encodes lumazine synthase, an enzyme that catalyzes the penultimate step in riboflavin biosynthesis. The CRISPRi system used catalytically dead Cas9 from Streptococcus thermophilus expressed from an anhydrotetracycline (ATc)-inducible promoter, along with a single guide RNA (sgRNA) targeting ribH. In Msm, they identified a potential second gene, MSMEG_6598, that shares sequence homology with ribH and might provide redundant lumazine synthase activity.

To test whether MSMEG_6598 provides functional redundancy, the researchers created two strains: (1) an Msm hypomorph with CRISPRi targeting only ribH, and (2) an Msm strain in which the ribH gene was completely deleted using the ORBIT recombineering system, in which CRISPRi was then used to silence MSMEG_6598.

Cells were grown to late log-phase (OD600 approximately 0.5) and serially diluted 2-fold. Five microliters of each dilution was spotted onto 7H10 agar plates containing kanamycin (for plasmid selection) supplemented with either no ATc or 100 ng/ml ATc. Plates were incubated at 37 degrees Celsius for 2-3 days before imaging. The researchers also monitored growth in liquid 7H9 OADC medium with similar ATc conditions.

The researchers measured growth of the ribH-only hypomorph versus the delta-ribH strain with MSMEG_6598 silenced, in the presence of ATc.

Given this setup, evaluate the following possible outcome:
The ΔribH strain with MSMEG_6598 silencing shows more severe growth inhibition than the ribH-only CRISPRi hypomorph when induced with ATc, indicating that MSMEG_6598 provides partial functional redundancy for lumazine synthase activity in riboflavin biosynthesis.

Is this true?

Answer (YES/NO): NO